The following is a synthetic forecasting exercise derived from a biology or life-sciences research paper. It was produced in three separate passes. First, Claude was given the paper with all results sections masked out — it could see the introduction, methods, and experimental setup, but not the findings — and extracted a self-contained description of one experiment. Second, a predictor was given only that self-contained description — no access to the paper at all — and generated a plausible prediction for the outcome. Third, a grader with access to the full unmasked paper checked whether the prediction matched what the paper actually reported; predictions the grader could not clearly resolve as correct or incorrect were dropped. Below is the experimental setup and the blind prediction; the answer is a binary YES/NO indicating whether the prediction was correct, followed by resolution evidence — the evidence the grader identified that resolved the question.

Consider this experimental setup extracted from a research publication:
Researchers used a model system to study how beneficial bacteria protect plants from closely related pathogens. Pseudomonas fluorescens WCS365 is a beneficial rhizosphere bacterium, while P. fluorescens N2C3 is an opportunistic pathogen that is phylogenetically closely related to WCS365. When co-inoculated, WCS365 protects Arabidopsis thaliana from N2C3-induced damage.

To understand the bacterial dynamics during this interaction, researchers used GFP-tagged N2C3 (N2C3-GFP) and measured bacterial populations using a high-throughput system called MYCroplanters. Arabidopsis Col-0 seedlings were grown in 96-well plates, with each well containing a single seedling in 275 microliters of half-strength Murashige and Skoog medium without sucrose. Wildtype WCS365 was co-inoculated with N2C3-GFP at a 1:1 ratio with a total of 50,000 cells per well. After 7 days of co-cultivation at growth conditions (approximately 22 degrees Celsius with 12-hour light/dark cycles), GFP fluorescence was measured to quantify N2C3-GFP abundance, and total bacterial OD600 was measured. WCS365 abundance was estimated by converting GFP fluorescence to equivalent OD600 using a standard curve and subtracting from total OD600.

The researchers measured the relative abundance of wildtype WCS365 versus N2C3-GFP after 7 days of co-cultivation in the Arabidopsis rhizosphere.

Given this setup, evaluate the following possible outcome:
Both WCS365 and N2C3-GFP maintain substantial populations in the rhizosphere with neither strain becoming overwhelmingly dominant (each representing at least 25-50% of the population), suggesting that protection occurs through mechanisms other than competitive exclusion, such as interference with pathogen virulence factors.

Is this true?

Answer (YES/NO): NO